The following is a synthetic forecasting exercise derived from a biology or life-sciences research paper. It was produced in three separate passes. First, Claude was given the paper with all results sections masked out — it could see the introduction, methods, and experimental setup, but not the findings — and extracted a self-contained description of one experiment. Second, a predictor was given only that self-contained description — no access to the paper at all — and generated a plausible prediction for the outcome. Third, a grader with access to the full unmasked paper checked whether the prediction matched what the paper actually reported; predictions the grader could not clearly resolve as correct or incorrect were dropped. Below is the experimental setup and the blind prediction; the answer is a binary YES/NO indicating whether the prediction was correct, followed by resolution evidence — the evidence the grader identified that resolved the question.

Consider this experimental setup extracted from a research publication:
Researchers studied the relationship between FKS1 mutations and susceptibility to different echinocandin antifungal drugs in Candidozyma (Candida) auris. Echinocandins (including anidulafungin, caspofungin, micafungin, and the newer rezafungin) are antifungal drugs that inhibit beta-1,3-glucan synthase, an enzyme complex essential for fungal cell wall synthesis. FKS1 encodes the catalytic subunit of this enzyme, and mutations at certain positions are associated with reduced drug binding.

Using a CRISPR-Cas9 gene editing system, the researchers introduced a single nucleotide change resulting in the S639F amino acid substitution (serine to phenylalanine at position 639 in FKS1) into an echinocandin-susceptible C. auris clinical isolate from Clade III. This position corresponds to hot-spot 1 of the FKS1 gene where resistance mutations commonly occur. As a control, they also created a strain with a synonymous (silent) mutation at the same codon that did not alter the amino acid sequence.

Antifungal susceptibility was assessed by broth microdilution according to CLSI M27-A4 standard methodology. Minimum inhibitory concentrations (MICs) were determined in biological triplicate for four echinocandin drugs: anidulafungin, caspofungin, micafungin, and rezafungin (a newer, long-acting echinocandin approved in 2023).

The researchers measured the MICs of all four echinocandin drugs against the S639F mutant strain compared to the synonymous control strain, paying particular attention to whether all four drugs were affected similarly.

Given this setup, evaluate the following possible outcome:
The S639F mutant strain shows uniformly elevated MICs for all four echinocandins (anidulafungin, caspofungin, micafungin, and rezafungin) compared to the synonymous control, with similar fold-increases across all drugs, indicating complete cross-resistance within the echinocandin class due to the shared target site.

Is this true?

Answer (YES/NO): NO